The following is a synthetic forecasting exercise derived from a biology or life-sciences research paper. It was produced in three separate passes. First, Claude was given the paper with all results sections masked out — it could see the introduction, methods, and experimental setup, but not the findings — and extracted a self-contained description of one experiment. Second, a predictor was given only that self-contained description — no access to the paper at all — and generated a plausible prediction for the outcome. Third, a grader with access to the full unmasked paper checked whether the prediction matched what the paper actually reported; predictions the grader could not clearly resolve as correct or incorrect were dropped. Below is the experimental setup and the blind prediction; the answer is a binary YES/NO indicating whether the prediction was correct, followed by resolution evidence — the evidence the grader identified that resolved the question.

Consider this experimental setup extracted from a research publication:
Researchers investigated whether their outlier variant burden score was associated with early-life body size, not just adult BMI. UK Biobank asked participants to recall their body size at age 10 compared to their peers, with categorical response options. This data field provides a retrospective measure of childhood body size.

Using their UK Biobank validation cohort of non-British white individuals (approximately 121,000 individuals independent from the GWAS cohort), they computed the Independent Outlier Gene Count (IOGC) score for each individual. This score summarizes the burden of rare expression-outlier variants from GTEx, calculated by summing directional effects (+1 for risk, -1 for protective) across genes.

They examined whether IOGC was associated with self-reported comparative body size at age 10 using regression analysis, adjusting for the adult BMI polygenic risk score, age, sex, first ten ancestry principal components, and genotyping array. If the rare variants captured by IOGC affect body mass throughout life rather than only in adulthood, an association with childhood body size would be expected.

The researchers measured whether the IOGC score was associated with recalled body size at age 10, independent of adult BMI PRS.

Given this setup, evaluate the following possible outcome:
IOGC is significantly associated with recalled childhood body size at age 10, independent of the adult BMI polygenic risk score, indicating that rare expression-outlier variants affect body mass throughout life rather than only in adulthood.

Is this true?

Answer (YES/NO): YES